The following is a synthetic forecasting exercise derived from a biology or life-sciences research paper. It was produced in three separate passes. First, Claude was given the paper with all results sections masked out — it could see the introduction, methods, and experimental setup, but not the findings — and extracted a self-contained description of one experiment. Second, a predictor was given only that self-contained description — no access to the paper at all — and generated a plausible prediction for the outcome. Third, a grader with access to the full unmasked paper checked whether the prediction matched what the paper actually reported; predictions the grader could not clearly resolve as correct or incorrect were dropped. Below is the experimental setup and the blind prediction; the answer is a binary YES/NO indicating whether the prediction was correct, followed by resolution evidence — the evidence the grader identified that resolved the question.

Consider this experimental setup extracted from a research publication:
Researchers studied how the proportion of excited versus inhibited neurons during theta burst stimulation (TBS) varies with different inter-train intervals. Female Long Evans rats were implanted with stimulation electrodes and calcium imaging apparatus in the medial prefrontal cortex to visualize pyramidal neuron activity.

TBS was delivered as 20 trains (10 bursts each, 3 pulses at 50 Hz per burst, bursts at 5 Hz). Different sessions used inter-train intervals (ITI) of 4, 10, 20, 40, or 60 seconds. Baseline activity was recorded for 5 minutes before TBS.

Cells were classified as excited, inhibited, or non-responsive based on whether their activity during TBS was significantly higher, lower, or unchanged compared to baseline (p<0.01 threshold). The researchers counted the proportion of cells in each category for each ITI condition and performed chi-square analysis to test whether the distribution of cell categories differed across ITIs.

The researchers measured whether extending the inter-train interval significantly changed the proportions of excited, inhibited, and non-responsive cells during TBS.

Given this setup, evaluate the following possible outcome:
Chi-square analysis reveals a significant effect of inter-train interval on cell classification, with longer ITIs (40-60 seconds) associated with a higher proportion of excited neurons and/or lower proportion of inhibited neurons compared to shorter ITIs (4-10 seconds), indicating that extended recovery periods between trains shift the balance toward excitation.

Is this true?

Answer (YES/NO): NO